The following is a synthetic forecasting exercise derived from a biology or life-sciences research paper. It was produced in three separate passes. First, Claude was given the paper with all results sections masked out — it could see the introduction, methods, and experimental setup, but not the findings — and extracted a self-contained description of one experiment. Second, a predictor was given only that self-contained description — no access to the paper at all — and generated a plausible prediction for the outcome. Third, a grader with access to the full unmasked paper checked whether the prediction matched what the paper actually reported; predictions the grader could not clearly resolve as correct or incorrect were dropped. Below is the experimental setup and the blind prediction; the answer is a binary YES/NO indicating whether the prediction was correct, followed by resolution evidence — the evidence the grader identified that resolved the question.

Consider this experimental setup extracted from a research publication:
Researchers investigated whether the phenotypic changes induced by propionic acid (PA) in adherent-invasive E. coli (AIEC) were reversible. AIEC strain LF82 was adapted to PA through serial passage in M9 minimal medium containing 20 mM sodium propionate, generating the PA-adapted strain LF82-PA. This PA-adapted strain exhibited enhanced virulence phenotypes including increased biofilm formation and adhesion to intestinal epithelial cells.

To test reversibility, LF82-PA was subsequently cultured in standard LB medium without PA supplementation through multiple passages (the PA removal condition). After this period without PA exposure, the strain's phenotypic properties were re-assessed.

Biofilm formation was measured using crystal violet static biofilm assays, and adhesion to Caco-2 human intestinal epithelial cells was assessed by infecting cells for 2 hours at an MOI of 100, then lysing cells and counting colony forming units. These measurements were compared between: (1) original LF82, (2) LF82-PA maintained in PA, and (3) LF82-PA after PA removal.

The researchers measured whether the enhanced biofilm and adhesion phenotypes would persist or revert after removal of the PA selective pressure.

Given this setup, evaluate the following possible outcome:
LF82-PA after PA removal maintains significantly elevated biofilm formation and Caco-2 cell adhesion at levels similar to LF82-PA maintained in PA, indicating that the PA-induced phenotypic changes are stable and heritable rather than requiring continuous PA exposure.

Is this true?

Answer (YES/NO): NO